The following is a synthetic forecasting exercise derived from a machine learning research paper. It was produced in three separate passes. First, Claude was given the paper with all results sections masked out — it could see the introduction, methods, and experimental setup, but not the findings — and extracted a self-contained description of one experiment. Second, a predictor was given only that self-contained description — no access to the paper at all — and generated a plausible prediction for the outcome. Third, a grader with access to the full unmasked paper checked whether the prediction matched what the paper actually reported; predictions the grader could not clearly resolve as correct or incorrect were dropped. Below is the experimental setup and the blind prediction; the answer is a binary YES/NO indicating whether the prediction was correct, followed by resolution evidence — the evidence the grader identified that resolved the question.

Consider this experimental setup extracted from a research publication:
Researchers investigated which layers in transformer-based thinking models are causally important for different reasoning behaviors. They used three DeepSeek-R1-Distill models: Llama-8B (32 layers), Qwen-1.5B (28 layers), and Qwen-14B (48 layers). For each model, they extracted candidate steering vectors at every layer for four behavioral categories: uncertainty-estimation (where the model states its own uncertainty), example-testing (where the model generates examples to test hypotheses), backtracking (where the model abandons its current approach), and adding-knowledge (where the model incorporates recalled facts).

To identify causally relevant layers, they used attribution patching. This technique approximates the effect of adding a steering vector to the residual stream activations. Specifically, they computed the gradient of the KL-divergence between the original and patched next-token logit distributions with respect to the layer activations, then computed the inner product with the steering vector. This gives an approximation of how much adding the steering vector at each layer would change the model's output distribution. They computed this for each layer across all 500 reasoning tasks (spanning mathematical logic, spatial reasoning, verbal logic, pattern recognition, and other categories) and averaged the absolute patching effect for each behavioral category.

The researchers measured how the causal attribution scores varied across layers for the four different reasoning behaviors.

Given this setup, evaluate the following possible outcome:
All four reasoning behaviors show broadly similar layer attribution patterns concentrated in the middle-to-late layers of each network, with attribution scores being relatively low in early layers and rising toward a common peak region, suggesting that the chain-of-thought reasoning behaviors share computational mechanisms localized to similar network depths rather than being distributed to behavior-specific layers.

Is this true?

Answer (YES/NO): NO